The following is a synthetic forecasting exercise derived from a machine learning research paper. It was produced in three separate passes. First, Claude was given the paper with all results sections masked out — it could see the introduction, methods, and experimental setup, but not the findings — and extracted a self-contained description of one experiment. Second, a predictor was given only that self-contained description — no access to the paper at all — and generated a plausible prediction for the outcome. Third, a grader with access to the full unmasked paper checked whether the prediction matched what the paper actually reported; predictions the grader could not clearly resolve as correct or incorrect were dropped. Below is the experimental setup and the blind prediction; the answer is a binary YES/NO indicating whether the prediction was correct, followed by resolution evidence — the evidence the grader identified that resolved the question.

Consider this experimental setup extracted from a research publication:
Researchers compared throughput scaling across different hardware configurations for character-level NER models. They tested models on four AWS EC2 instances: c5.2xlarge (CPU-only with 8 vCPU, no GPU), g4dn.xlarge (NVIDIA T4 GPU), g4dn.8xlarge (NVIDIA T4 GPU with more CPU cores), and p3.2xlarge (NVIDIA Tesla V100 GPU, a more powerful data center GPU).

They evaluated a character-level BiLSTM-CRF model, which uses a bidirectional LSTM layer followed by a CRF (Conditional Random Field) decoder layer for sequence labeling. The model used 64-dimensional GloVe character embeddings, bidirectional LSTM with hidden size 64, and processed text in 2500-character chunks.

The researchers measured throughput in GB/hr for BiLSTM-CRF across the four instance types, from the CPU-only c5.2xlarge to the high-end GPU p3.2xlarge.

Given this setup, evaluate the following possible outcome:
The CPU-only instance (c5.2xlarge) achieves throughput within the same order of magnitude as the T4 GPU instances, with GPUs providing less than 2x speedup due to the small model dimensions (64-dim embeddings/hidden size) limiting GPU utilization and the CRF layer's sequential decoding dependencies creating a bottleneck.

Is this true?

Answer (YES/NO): NO